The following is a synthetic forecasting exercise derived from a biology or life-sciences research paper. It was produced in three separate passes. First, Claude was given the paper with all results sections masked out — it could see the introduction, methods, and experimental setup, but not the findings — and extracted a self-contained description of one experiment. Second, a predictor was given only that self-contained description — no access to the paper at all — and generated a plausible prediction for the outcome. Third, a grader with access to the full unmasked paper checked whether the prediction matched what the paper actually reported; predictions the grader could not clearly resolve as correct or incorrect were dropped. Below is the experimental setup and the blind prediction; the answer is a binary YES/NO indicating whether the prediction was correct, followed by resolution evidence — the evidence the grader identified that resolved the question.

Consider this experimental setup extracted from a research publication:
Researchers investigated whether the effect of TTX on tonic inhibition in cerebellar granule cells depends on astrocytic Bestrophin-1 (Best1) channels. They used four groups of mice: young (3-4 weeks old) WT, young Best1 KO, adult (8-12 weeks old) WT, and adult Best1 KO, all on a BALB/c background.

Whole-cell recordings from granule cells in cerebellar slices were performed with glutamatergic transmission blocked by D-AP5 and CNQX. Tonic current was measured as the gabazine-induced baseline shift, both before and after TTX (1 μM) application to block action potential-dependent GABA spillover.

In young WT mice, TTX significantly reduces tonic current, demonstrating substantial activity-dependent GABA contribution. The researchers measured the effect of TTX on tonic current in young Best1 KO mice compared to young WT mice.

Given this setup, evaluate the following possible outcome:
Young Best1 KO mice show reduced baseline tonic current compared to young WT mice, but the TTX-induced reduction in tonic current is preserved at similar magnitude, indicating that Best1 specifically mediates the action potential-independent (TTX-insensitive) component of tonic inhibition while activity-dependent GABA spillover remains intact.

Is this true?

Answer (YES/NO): YES